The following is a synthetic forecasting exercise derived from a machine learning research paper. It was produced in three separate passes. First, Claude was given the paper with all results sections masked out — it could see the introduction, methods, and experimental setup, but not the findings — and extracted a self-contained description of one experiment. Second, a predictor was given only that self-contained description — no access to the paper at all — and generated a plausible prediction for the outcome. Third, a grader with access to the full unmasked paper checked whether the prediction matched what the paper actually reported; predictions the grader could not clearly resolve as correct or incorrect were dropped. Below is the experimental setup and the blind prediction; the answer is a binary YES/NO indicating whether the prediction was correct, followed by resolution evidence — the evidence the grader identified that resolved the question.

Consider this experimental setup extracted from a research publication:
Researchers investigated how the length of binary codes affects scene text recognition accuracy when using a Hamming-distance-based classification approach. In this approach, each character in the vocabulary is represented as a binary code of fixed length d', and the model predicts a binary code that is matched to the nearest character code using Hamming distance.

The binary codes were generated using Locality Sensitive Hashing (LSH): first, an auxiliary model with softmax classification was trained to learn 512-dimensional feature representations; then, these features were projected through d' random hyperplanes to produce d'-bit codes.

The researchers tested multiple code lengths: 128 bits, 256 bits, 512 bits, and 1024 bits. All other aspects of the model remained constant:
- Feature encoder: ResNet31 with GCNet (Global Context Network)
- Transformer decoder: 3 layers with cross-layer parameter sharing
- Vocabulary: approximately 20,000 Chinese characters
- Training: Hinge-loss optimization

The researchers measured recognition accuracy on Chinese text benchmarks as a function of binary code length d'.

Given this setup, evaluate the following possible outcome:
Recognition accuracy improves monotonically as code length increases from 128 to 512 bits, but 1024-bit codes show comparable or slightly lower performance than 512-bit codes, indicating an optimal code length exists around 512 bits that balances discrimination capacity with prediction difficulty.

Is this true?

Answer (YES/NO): NO